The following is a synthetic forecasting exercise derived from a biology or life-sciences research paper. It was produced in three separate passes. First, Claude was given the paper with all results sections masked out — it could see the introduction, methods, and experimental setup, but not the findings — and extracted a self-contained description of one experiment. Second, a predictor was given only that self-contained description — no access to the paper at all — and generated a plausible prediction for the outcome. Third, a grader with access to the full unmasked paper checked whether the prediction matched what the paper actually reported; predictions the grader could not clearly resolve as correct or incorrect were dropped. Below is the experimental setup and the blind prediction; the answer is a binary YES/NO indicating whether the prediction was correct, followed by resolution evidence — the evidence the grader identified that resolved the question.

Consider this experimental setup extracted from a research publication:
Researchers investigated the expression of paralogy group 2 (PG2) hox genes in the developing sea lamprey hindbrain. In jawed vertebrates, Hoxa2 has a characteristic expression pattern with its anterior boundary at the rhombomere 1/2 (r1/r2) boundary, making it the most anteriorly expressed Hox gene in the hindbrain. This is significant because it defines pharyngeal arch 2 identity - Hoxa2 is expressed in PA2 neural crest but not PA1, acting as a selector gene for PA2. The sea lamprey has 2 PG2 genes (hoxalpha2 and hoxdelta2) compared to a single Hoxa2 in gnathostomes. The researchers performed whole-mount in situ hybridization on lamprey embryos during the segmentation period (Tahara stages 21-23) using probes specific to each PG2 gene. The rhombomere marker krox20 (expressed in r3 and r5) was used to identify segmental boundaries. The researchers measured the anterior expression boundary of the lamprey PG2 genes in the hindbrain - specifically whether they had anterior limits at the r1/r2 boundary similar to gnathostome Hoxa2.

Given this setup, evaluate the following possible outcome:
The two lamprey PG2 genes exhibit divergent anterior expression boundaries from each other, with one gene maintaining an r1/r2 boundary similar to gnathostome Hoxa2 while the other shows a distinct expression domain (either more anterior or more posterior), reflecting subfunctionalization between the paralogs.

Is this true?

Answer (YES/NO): YES